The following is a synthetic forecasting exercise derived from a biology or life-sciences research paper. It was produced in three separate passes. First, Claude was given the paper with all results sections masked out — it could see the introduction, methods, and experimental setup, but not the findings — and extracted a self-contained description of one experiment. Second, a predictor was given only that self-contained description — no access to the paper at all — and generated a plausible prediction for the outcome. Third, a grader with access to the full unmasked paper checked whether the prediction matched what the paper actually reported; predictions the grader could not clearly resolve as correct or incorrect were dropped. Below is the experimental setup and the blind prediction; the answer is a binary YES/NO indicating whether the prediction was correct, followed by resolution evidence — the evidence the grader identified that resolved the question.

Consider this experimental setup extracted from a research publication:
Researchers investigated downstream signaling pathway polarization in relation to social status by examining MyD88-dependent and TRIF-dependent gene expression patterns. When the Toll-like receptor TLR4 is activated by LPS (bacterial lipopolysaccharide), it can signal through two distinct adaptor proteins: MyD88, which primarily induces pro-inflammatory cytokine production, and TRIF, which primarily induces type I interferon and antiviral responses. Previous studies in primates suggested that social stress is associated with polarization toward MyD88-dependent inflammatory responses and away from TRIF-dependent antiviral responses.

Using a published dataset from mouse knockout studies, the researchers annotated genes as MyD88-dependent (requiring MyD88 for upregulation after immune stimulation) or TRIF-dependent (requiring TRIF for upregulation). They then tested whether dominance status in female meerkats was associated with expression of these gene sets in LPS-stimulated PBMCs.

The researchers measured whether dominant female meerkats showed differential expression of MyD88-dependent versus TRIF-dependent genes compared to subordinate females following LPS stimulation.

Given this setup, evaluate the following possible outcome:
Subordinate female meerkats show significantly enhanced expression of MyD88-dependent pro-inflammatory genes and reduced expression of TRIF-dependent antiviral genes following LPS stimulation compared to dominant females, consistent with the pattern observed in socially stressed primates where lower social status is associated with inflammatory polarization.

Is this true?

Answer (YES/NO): NO